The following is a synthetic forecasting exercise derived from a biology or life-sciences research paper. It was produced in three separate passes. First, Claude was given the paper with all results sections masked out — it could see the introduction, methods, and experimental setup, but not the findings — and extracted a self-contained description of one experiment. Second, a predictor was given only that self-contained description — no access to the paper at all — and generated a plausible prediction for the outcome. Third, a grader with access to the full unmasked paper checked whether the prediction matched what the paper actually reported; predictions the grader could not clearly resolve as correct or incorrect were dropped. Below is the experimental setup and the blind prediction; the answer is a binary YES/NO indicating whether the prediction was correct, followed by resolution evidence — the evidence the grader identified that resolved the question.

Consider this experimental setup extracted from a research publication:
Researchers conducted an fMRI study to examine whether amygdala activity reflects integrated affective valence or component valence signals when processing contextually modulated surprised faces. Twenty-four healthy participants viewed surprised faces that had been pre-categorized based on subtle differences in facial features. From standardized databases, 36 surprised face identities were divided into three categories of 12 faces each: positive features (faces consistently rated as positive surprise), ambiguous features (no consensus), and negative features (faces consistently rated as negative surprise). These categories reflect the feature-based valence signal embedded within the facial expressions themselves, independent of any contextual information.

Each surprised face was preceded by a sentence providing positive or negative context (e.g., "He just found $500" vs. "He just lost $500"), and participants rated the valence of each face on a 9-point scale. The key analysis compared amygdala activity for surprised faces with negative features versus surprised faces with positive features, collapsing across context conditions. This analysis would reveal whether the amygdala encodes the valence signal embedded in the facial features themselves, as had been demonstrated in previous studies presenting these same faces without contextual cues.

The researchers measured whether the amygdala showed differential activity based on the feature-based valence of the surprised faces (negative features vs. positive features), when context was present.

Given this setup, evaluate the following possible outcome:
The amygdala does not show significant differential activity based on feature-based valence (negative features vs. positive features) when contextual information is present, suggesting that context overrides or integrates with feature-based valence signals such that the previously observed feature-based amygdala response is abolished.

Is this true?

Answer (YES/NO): YES